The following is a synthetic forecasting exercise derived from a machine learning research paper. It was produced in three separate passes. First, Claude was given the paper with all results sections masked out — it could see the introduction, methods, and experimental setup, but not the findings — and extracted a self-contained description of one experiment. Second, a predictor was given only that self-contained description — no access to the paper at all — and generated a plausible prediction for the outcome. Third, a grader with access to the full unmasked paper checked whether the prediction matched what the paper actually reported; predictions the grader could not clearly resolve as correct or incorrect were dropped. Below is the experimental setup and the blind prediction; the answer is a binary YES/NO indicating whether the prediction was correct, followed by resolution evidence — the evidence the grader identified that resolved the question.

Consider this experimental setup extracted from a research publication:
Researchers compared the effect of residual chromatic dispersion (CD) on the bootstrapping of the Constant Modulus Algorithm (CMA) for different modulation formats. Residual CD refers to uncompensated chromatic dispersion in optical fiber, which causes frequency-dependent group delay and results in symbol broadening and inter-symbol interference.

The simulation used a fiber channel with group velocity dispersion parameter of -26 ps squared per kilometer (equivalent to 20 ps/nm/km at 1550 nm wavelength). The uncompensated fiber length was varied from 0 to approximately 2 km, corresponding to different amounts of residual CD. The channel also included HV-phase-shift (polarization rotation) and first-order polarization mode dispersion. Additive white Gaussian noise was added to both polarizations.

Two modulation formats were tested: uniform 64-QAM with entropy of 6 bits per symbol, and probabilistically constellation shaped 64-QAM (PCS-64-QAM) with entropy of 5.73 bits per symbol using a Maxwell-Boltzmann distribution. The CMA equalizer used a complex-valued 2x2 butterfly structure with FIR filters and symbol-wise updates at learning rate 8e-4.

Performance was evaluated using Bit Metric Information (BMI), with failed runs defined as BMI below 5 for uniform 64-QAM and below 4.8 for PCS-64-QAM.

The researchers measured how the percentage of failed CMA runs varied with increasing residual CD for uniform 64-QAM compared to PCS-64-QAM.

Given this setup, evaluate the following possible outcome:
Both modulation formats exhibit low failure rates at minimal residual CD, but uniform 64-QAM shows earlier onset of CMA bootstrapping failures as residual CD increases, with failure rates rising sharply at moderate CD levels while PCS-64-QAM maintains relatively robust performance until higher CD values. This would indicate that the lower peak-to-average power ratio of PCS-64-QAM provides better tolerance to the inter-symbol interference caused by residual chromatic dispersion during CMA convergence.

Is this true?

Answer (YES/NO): NO